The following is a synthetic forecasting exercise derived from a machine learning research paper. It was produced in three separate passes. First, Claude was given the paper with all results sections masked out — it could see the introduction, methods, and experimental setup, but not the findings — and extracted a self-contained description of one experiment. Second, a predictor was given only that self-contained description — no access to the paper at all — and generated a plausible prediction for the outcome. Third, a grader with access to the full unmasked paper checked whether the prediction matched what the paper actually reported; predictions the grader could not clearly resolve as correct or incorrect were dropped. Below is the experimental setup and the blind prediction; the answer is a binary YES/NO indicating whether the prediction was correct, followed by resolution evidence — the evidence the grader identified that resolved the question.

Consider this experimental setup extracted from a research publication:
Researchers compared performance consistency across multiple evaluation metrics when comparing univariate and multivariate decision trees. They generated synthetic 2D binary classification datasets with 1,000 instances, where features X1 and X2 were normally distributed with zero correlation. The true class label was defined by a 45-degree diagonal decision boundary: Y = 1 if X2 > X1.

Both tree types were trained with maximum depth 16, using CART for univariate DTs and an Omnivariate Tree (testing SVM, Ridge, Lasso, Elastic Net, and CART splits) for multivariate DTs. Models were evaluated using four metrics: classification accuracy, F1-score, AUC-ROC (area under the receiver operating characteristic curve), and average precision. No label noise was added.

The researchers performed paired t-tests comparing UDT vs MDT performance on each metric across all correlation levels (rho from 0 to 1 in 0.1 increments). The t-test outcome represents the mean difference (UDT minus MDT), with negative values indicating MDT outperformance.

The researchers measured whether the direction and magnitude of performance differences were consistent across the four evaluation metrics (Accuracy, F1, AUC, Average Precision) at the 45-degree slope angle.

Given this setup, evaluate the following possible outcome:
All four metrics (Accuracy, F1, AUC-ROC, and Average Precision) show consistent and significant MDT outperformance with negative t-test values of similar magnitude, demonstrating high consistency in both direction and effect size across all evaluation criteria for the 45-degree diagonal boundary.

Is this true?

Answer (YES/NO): YES